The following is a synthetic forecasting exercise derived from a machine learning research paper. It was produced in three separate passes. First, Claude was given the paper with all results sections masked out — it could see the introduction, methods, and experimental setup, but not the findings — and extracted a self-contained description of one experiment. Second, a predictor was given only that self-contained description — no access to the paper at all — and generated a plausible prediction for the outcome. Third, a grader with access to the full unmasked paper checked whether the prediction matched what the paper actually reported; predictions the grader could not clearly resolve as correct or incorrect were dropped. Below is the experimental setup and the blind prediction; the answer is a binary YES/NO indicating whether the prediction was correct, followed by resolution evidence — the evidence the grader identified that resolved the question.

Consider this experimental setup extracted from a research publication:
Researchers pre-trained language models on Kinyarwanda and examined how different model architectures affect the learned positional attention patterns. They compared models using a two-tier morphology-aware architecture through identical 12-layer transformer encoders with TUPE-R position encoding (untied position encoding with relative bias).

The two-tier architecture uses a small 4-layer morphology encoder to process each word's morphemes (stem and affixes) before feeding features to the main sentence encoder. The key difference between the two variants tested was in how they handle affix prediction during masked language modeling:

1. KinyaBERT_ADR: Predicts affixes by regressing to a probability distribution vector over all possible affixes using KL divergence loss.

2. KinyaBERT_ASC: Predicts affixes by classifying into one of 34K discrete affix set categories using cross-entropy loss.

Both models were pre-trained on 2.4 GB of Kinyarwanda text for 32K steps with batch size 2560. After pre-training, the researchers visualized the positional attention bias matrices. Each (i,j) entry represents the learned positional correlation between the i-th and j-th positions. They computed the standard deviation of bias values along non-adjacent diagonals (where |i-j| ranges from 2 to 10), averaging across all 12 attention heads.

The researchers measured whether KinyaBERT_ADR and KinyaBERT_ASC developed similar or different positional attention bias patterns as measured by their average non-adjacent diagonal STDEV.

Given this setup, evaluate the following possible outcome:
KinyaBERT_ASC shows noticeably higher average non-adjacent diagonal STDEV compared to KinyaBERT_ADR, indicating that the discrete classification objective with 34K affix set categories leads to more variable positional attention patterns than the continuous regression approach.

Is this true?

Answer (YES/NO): NO